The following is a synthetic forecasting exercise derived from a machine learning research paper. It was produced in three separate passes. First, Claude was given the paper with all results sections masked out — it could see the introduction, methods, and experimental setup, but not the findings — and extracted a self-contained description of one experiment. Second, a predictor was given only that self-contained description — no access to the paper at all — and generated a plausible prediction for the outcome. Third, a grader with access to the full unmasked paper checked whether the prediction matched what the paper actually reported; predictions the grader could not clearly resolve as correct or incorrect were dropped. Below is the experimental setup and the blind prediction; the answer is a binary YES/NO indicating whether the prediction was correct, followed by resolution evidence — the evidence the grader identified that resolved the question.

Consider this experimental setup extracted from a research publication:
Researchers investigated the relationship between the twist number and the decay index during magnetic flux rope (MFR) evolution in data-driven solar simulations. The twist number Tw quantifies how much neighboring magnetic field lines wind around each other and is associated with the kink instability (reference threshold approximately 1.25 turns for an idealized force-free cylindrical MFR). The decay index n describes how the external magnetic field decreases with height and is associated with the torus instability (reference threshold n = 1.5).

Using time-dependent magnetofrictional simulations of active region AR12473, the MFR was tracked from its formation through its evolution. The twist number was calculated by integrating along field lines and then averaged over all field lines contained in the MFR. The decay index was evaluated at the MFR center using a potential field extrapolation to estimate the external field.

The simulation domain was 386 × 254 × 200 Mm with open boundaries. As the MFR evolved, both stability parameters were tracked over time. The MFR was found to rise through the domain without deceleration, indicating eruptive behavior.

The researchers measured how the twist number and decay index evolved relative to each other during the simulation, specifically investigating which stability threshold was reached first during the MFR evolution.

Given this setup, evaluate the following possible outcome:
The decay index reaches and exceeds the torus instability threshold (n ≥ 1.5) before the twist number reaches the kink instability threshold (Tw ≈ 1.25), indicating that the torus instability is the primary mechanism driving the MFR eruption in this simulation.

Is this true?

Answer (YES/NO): YES